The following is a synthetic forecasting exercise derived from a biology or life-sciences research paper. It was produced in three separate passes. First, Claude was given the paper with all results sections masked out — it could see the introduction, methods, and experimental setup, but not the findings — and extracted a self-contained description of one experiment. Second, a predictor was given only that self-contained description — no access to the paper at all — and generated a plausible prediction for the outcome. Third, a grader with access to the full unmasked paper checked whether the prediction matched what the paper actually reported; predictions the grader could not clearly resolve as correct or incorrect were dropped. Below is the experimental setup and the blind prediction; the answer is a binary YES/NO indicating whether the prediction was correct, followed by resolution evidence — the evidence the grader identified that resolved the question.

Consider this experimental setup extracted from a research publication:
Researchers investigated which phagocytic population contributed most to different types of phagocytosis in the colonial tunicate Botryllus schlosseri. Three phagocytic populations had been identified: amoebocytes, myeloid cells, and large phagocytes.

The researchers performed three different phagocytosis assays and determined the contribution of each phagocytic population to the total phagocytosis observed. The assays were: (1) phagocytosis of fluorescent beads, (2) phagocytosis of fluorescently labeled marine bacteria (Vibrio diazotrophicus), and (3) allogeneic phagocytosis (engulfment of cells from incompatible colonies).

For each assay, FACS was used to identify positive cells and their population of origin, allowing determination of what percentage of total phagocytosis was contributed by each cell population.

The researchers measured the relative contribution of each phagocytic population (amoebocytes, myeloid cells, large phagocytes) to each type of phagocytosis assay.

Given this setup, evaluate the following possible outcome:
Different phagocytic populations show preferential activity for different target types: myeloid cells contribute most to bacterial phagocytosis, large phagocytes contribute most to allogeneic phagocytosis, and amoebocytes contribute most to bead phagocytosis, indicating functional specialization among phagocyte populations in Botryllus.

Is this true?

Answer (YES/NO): NO